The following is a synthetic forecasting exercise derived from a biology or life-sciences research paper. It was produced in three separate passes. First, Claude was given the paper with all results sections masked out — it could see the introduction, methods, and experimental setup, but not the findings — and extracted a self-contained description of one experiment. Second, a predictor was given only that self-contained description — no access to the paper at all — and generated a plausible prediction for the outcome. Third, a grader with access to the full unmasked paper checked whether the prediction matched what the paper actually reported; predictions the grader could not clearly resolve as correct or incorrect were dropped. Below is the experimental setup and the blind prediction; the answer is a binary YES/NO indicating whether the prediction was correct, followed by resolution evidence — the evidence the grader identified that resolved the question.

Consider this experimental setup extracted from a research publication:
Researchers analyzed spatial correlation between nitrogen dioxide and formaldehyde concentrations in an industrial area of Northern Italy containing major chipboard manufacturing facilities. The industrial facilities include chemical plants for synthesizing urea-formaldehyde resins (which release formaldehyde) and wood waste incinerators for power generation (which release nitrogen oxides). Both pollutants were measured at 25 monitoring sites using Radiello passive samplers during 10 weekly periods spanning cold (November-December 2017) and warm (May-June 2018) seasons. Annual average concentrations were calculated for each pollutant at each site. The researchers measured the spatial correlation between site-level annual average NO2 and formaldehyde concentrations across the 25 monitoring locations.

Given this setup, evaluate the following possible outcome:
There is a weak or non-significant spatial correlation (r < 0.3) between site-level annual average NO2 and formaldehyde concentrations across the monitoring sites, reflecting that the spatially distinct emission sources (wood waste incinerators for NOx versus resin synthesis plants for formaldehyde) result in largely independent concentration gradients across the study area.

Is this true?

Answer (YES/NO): NO